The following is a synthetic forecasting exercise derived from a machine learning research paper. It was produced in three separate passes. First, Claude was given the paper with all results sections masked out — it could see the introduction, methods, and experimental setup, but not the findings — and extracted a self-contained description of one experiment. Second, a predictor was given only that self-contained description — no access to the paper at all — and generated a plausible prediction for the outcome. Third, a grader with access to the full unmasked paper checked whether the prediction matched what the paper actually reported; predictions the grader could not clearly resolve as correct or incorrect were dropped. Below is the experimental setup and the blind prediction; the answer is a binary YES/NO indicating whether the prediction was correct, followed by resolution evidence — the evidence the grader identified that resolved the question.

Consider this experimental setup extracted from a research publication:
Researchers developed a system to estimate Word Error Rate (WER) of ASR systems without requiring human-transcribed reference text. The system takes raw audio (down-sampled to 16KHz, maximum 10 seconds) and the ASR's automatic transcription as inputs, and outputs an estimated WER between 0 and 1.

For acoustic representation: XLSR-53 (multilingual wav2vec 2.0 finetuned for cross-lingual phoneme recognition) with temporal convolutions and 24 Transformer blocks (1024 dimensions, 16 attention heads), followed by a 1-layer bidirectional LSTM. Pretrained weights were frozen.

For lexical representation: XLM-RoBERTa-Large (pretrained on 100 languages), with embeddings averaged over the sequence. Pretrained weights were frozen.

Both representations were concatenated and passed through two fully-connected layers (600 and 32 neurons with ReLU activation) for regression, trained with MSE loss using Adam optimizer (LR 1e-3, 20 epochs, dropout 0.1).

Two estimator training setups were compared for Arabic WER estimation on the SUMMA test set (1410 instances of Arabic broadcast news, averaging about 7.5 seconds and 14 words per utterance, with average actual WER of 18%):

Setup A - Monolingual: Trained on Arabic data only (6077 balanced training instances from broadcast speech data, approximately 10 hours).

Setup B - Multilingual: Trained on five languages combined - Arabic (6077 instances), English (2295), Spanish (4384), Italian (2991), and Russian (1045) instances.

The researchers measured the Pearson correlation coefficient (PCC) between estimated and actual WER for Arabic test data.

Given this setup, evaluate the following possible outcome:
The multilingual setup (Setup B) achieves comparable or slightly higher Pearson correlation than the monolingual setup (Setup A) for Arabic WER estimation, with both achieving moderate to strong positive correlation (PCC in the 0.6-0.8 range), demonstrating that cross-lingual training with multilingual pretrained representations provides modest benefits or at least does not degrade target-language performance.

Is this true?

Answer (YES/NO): YES